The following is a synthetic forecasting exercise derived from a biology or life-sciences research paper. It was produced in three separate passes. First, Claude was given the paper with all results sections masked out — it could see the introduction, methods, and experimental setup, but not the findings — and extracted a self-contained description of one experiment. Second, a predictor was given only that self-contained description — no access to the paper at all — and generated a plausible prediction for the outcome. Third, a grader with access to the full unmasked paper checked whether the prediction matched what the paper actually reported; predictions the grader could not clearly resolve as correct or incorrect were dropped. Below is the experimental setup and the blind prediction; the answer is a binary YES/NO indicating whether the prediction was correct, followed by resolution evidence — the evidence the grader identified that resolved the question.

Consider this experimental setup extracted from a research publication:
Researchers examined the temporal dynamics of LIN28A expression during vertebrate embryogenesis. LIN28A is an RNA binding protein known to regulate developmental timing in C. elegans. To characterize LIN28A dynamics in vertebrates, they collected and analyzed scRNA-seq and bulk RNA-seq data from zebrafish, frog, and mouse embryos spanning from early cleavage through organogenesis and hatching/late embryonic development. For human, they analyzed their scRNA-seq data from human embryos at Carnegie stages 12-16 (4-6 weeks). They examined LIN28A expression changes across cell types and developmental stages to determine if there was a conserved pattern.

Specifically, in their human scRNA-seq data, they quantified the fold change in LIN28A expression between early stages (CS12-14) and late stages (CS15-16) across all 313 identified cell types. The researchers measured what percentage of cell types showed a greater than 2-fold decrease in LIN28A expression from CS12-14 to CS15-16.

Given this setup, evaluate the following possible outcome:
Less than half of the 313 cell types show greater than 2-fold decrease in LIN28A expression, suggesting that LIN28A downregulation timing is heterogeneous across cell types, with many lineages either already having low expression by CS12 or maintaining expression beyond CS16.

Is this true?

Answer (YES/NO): NO